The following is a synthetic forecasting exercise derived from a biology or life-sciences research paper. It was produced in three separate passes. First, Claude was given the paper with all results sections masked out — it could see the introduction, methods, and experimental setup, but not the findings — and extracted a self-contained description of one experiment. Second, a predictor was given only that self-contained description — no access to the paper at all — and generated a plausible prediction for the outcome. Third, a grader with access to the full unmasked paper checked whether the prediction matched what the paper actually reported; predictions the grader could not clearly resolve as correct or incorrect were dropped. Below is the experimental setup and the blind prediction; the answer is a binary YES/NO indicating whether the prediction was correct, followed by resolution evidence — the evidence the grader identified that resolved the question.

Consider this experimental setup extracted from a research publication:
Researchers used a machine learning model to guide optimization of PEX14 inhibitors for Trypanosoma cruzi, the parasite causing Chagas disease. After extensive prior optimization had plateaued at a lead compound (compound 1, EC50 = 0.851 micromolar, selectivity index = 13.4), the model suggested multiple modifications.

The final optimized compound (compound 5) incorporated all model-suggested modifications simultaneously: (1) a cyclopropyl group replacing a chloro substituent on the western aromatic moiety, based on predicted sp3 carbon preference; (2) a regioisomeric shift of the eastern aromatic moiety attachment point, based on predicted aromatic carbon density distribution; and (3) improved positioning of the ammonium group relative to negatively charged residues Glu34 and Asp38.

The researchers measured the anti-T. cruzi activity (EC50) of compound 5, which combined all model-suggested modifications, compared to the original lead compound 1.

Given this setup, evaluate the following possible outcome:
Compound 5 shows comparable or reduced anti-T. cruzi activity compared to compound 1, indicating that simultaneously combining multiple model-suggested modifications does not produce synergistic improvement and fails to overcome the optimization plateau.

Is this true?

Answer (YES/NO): NO